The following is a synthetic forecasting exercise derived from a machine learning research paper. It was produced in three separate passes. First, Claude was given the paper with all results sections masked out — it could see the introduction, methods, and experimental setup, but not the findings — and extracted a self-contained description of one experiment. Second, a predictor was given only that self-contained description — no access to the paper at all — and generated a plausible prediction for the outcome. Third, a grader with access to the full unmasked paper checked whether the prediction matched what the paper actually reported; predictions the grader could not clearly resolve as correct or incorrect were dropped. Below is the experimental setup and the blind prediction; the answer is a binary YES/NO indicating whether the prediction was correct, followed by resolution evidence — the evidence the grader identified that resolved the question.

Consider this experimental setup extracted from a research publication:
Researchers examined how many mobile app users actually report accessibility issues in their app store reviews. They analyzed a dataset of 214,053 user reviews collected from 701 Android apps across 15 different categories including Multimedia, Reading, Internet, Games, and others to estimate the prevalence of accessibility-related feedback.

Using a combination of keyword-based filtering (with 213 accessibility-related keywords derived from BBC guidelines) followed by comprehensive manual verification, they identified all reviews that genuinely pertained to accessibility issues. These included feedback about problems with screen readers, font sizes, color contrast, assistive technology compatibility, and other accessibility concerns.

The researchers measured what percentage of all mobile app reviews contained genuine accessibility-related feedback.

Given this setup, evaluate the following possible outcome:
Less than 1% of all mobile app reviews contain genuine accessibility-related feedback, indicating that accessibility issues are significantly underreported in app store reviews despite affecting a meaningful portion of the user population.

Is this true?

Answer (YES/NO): NO